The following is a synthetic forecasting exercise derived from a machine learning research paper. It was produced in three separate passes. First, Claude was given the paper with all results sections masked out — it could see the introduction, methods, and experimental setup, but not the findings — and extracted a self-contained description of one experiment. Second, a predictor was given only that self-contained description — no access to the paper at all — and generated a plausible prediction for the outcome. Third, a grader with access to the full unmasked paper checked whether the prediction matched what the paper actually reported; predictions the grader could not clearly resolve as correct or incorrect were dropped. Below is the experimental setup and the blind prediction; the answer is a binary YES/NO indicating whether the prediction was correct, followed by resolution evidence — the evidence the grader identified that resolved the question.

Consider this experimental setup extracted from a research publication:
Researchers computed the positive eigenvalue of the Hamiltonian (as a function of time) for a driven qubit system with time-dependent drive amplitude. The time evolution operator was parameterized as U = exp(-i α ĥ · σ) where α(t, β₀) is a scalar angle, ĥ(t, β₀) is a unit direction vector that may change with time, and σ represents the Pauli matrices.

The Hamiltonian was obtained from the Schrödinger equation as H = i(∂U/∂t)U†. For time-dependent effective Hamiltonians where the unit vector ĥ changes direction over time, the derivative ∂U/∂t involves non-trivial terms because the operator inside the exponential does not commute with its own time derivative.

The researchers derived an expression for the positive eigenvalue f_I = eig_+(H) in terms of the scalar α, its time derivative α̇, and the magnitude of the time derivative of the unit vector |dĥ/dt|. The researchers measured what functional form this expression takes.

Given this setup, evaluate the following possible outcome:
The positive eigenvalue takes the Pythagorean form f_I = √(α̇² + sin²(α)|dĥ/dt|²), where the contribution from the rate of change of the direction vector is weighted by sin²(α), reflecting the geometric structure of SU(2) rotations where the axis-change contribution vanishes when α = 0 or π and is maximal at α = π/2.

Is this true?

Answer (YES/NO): YES